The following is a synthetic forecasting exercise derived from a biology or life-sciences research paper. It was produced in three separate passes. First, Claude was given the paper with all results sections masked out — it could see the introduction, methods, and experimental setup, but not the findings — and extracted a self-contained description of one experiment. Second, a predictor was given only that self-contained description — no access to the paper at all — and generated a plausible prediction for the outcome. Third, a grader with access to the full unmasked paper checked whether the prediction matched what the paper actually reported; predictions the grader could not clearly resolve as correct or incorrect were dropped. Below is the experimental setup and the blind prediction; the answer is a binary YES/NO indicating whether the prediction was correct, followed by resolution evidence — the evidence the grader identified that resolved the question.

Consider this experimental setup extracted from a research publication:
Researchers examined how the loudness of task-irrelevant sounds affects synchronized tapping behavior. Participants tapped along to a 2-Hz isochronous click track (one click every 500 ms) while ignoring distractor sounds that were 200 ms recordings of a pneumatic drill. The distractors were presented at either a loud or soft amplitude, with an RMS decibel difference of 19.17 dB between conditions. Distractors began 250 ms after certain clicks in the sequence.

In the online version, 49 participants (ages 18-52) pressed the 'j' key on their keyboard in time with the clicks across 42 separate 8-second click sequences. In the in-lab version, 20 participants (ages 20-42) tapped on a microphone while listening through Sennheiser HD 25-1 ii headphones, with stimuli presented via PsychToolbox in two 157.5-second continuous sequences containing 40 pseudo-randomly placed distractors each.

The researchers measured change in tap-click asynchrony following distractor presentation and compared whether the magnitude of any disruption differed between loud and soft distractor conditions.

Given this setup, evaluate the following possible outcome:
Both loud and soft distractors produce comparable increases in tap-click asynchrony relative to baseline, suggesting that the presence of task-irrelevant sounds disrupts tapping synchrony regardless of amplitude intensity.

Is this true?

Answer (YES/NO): NO